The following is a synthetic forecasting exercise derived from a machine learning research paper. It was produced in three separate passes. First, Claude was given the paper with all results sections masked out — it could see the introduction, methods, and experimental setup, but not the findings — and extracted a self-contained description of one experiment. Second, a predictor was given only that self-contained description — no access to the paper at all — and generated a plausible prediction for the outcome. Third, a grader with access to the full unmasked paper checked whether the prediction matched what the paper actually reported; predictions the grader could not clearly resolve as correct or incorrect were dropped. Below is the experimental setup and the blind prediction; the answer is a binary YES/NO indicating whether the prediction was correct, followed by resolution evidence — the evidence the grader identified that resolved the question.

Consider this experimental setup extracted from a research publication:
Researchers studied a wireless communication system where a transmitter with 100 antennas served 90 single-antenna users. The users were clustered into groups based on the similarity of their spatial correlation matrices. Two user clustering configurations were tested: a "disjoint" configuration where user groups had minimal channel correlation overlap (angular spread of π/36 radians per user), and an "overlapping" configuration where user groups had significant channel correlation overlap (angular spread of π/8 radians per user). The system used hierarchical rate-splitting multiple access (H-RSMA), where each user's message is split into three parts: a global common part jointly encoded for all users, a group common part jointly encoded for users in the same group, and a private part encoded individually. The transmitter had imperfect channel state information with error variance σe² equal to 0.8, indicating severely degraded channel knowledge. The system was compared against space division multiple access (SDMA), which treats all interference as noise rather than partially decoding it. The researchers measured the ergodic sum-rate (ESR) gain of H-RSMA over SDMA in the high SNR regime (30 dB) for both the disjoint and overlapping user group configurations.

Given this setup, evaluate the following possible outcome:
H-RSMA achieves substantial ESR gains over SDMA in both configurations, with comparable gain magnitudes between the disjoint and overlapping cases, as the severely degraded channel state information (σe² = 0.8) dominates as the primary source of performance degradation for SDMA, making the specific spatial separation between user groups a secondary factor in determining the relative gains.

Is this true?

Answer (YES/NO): NO